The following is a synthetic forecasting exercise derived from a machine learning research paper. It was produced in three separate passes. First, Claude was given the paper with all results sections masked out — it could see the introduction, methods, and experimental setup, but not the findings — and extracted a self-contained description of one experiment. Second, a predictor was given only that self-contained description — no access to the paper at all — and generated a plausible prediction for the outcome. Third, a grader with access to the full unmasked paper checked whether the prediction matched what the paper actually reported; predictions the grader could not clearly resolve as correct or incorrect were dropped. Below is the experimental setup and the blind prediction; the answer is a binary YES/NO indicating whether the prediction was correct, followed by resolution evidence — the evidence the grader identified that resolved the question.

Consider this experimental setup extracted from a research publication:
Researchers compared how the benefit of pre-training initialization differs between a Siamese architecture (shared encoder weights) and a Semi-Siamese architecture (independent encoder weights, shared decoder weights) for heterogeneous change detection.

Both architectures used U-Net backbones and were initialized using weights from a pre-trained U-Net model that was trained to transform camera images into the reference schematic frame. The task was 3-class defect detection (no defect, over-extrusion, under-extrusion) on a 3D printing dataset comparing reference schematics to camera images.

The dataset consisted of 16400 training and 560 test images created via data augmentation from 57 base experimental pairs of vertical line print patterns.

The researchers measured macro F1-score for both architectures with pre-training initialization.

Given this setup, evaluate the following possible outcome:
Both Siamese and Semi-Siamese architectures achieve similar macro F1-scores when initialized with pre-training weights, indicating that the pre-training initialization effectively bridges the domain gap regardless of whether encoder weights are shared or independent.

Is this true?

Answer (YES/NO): NO